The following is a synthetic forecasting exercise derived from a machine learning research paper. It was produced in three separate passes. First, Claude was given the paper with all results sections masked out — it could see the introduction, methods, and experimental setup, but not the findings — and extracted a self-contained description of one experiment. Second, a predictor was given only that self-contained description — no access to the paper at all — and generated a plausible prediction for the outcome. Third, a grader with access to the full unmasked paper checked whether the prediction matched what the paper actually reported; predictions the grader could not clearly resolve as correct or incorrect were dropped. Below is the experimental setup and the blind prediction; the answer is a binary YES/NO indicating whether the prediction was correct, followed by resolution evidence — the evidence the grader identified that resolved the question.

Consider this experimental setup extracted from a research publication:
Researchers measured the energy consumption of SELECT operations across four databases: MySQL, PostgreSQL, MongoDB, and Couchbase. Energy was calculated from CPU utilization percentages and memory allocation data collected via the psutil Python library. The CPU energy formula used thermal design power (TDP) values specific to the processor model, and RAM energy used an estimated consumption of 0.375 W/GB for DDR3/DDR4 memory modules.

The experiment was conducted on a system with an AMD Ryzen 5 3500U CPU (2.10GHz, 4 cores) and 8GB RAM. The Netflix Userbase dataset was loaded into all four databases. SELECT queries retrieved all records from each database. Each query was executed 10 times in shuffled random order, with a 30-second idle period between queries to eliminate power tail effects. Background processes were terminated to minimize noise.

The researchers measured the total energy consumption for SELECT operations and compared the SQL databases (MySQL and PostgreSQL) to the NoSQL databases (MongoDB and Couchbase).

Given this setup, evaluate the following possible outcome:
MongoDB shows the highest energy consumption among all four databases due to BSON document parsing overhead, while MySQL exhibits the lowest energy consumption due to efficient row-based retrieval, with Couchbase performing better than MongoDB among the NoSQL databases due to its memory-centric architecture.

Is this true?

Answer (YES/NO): NO